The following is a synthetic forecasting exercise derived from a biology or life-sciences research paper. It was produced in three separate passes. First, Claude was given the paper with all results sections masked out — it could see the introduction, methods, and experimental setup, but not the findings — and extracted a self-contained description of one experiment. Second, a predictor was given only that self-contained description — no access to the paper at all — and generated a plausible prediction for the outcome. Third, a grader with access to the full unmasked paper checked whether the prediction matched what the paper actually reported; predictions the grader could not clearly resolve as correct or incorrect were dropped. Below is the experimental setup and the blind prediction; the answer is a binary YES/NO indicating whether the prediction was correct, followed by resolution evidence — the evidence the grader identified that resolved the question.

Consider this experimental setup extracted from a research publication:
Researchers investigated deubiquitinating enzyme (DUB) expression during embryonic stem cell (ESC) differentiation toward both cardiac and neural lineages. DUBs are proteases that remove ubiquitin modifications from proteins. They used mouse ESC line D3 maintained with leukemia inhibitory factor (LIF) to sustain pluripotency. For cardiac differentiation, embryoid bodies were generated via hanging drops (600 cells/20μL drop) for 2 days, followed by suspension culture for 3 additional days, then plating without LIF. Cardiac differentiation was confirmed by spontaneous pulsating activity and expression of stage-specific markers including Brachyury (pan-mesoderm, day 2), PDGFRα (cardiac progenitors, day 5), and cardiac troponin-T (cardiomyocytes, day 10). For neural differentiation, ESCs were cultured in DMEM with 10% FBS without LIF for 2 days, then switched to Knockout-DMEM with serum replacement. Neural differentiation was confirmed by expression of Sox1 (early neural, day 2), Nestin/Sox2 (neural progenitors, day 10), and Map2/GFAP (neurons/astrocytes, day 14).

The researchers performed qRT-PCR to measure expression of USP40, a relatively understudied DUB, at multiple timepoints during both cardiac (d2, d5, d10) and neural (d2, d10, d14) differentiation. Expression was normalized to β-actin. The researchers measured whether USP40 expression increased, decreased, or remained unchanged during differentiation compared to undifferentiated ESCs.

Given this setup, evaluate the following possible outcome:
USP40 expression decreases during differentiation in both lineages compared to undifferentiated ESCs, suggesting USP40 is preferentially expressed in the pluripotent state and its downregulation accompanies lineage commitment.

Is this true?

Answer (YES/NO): NO